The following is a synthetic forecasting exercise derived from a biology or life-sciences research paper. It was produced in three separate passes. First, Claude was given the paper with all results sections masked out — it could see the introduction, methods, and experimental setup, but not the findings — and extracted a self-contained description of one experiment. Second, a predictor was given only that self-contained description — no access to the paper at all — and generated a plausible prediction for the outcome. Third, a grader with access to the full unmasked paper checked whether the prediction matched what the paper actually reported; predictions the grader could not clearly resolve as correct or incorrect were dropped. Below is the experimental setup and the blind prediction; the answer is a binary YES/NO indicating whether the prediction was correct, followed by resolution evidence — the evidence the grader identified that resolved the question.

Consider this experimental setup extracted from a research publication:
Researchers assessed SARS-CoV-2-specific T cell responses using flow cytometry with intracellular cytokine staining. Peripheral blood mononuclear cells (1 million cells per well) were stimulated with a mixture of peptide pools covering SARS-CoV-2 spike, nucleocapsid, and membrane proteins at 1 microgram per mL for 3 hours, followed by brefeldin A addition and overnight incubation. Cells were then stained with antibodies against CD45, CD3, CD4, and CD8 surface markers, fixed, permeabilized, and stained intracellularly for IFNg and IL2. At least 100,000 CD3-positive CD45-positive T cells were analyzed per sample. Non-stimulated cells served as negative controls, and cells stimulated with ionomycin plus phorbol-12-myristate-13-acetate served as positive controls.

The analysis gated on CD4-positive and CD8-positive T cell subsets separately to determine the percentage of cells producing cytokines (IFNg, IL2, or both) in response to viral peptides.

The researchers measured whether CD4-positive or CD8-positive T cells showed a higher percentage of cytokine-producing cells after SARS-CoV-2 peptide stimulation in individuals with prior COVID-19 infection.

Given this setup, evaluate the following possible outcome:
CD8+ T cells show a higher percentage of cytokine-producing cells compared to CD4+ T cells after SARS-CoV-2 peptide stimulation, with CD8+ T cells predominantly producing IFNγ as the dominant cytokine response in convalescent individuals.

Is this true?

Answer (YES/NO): NO